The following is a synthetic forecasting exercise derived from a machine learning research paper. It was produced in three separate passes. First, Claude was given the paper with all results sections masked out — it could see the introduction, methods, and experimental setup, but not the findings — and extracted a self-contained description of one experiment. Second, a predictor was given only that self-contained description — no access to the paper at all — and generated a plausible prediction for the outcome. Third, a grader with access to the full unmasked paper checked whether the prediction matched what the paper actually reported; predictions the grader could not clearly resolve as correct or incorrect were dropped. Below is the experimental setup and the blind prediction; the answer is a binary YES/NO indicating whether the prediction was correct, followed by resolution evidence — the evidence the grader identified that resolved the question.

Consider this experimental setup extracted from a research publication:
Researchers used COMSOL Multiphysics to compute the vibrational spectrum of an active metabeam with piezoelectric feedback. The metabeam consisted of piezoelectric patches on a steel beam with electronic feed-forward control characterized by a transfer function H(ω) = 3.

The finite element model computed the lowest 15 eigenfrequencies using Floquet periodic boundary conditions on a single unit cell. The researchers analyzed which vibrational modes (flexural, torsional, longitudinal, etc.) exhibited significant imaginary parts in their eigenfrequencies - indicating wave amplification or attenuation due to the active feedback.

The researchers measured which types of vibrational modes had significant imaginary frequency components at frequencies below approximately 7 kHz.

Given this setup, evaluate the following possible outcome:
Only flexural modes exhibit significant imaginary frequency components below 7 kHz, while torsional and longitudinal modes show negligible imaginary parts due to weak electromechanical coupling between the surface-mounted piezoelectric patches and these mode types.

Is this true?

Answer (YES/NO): YES